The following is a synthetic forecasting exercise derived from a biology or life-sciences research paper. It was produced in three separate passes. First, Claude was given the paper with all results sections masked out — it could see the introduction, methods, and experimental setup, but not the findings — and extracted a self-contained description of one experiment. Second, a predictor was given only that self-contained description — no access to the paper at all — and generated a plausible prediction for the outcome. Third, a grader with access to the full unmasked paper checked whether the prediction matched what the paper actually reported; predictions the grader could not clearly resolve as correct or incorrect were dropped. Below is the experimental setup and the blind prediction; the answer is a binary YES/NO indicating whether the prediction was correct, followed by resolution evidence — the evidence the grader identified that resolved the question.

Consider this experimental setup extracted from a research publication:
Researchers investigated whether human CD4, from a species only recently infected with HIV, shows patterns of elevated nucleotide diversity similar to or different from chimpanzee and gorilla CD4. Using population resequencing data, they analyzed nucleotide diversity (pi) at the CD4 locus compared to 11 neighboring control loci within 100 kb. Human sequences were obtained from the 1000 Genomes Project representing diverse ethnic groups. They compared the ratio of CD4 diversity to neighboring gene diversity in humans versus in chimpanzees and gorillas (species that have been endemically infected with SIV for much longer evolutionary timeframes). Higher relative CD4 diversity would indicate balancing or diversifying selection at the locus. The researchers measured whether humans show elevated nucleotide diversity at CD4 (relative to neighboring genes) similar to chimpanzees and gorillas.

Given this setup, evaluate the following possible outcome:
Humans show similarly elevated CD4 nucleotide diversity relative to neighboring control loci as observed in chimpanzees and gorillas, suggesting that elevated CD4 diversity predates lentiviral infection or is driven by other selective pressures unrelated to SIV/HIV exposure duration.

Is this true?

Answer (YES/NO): NO